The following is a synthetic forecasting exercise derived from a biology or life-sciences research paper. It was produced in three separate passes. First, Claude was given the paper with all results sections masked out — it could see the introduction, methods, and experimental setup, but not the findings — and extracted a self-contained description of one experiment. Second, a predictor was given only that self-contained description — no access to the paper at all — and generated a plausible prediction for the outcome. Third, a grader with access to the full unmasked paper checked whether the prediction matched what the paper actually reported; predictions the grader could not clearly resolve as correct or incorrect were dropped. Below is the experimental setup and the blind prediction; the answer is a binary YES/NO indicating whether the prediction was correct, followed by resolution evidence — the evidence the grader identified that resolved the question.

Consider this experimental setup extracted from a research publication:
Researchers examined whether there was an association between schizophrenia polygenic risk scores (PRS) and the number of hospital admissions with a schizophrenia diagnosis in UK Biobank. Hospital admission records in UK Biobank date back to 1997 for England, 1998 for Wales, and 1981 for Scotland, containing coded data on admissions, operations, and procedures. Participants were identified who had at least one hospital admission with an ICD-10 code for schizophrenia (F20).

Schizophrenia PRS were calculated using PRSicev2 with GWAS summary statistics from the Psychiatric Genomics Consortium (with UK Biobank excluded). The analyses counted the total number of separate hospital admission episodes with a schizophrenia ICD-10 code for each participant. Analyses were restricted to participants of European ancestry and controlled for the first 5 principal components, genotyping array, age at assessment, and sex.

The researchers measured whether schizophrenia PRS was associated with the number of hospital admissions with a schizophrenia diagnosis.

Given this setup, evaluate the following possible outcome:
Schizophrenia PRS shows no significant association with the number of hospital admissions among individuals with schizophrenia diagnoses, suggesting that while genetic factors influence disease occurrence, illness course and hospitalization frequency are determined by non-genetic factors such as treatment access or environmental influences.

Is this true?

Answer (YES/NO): NO